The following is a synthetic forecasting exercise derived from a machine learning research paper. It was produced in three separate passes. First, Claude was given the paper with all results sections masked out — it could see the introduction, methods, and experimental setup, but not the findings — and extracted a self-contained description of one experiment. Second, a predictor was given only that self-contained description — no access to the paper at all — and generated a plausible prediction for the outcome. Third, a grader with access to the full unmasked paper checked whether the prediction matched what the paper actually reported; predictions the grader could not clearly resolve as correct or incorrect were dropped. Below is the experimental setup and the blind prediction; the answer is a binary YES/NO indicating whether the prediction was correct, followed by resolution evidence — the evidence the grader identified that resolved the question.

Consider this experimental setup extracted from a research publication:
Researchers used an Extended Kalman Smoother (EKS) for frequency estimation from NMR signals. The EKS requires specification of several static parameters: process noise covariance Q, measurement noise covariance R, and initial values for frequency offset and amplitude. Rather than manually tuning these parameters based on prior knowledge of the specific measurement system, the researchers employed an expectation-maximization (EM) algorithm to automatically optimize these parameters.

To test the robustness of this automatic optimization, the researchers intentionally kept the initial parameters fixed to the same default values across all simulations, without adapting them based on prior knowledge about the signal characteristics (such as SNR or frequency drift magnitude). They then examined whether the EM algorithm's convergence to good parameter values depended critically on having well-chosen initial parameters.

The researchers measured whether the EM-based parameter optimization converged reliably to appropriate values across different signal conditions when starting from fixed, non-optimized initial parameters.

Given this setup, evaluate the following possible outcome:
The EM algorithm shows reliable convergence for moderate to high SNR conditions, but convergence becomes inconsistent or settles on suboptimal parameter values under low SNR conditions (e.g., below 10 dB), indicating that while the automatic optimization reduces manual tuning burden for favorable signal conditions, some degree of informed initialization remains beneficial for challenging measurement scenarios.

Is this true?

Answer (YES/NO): NO